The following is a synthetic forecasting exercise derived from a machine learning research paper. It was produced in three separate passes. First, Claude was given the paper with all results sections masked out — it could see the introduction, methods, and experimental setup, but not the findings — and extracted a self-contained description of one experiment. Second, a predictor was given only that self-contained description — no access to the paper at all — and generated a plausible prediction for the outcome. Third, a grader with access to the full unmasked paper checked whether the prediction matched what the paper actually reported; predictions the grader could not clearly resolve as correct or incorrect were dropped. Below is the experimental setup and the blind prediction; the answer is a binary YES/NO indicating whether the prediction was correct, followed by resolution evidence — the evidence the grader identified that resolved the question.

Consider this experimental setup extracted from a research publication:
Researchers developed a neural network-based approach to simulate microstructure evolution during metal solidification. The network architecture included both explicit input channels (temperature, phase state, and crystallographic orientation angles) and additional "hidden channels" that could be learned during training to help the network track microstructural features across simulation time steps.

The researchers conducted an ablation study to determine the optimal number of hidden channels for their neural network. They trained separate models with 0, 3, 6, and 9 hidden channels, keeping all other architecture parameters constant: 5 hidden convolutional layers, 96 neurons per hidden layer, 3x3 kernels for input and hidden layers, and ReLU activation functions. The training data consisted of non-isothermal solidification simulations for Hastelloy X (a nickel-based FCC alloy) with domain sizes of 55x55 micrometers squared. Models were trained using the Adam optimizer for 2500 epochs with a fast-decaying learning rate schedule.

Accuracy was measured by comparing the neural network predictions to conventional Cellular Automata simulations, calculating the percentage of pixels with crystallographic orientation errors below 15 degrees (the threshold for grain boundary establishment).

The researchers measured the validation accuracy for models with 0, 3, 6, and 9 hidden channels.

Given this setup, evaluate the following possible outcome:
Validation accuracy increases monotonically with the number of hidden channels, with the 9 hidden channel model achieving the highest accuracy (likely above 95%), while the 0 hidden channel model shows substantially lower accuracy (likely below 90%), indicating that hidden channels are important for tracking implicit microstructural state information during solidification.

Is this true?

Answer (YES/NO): NO